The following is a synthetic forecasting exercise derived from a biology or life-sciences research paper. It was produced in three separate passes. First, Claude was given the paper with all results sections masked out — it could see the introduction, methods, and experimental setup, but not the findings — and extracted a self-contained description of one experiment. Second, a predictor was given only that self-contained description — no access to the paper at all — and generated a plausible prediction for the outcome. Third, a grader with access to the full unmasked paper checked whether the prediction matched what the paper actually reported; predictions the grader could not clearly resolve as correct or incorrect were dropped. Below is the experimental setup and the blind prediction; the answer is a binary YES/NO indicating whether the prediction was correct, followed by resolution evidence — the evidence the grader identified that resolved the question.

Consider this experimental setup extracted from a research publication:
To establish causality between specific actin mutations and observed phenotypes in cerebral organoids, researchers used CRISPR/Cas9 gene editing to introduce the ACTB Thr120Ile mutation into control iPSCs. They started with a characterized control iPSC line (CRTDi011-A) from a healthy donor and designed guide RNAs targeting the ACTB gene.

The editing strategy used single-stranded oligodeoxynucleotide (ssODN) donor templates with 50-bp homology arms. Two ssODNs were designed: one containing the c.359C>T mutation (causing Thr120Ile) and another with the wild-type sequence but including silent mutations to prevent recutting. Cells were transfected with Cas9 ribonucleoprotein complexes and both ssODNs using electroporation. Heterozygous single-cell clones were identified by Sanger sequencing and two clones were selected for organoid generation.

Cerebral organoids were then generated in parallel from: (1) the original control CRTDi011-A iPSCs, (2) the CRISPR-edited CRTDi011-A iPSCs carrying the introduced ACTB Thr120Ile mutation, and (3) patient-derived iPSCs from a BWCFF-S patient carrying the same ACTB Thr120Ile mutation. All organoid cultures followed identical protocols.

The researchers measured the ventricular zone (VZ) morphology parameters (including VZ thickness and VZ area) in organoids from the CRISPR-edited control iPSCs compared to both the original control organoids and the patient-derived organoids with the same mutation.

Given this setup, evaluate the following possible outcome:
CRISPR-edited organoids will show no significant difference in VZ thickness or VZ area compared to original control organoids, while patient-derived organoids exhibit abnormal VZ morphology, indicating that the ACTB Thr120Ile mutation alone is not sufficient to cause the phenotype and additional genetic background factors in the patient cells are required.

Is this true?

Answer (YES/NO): NO